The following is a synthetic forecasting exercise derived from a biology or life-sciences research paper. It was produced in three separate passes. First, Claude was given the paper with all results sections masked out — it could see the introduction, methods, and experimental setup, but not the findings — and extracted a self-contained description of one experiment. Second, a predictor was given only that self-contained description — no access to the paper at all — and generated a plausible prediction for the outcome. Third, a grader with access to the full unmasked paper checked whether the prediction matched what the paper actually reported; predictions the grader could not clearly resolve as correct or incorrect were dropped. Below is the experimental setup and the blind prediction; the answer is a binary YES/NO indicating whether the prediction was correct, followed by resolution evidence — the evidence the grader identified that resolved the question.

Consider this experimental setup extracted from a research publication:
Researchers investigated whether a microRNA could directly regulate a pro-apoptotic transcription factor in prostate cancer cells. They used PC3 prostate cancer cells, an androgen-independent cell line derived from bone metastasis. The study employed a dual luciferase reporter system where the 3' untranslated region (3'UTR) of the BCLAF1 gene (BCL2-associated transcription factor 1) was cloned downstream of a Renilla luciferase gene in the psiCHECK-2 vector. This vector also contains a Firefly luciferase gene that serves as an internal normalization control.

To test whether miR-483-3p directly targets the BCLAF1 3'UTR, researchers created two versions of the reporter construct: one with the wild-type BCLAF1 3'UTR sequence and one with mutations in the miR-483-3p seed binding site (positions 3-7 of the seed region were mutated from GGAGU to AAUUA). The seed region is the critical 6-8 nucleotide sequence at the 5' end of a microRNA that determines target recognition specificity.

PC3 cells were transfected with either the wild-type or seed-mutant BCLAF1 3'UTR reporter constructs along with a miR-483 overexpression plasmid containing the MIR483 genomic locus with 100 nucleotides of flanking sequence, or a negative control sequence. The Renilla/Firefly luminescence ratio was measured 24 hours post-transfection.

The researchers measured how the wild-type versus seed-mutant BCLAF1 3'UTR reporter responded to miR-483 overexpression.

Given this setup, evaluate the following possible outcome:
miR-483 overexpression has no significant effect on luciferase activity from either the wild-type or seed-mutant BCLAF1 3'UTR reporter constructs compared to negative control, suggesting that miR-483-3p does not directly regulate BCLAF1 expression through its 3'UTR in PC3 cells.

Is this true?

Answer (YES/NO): NO